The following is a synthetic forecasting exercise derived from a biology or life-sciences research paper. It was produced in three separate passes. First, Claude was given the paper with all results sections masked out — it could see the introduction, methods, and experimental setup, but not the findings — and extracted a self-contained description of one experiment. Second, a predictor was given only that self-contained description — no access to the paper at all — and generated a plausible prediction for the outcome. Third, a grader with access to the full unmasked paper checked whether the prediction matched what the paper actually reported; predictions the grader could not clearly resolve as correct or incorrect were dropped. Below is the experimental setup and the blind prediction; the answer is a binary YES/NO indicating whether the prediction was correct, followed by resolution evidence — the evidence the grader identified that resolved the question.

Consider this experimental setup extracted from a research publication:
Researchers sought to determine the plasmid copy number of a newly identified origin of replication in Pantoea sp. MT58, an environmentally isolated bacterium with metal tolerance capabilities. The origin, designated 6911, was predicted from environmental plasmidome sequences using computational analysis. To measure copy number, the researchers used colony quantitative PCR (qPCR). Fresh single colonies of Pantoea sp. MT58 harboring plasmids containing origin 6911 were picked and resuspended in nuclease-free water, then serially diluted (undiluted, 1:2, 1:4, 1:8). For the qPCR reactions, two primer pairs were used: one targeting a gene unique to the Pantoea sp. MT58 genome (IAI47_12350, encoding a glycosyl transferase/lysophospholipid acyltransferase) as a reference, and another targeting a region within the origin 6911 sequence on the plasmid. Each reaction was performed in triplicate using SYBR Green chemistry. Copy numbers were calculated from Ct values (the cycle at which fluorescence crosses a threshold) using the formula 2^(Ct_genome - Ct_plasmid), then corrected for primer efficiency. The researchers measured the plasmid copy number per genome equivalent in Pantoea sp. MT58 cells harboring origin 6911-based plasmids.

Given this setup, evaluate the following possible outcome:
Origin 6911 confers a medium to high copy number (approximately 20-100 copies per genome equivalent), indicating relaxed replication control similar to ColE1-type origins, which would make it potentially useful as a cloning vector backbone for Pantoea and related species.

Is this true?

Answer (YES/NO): NO